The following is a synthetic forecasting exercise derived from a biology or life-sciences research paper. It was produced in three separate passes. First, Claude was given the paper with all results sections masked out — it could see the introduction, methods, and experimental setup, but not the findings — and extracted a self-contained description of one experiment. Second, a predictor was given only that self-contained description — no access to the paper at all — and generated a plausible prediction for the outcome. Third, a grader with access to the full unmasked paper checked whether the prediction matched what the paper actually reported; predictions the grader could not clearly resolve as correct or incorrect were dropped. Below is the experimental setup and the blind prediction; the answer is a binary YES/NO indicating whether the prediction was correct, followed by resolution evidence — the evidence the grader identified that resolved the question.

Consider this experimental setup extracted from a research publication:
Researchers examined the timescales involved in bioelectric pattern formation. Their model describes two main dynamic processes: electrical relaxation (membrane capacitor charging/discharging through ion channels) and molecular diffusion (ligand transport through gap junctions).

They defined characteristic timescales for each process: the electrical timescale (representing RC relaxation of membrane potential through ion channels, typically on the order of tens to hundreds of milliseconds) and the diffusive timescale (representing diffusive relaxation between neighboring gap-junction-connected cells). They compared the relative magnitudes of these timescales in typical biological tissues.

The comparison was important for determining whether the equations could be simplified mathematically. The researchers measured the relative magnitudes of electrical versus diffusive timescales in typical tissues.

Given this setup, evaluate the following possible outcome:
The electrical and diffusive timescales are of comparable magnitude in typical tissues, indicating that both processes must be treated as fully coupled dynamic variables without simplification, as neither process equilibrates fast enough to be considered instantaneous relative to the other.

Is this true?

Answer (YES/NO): NO